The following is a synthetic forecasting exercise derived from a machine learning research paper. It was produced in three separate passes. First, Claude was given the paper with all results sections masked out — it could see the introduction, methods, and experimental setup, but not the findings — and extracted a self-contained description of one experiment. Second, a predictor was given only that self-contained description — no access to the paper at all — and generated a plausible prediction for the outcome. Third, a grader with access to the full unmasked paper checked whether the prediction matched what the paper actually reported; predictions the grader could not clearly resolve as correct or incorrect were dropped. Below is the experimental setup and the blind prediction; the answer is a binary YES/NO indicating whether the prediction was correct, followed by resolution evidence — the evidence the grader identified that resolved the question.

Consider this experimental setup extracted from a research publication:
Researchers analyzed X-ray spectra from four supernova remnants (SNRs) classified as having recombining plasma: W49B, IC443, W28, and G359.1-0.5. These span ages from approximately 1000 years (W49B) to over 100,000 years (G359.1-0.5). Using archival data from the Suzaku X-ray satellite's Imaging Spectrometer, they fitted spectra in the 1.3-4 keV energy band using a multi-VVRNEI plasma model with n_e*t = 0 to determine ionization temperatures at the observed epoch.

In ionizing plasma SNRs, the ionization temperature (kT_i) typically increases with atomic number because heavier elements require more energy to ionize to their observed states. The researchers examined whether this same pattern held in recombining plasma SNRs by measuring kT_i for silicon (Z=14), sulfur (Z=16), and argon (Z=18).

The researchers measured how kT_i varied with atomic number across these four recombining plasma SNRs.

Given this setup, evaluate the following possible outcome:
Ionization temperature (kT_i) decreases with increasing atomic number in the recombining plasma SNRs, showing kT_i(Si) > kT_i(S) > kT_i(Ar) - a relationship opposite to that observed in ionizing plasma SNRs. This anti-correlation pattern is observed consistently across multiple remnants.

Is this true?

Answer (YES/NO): NO